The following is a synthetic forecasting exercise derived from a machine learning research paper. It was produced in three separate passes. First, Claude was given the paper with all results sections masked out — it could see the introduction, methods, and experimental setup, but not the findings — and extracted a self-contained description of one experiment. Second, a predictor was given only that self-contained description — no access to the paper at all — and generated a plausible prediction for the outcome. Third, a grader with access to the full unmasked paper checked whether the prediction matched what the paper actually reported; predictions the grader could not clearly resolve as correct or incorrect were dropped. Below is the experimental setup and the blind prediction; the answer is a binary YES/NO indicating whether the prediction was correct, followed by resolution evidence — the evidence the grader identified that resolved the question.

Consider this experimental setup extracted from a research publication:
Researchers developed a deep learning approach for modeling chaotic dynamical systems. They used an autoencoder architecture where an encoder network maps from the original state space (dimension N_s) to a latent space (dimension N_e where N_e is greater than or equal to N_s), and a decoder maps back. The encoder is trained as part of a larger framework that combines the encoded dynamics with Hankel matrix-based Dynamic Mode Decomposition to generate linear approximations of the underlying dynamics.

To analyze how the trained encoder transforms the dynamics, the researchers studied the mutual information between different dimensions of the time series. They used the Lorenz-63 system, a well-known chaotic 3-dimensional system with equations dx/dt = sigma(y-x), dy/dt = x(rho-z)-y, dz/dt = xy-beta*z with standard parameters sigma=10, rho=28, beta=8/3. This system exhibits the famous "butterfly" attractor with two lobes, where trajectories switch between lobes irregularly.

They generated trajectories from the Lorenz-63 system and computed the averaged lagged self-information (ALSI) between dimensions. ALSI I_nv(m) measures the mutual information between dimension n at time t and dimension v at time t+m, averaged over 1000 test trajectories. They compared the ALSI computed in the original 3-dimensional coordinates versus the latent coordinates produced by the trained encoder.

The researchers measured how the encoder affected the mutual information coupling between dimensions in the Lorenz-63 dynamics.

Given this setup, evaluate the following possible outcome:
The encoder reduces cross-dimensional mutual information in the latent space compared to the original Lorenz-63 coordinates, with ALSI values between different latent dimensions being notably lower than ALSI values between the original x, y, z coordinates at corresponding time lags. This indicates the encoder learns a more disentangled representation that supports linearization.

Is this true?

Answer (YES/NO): NO